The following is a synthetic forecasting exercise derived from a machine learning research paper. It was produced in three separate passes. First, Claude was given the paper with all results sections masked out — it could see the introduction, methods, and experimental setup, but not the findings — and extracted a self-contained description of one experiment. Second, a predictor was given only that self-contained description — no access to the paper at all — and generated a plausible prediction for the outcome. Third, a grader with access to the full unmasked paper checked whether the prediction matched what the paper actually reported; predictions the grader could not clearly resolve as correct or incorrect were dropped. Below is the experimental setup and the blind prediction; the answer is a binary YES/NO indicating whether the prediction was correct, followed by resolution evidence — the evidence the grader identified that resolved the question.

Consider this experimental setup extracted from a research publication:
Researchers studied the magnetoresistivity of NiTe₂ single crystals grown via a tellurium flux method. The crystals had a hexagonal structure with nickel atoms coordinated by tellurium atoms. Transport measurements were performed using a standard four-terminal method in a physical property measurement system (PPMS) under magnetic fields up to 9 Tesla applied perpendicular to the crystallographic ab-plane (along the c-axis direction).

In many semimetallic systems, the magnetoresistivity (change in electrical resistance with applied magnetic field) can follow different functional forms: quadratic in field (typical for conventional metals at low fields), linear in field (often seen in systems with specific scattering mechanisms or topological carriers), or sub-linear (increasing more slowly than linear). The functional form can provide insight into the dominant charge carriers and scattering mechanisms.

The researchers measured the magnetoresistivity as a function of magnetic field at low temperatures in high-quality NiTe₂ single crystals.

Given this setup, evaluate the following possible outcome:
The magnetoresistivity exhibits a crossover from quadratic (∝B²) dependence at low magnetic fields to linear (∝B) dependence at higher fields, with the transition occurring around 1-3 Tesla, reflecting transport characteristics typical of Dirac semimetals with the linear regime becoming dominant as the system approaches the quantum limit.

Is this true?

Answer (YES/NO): NO